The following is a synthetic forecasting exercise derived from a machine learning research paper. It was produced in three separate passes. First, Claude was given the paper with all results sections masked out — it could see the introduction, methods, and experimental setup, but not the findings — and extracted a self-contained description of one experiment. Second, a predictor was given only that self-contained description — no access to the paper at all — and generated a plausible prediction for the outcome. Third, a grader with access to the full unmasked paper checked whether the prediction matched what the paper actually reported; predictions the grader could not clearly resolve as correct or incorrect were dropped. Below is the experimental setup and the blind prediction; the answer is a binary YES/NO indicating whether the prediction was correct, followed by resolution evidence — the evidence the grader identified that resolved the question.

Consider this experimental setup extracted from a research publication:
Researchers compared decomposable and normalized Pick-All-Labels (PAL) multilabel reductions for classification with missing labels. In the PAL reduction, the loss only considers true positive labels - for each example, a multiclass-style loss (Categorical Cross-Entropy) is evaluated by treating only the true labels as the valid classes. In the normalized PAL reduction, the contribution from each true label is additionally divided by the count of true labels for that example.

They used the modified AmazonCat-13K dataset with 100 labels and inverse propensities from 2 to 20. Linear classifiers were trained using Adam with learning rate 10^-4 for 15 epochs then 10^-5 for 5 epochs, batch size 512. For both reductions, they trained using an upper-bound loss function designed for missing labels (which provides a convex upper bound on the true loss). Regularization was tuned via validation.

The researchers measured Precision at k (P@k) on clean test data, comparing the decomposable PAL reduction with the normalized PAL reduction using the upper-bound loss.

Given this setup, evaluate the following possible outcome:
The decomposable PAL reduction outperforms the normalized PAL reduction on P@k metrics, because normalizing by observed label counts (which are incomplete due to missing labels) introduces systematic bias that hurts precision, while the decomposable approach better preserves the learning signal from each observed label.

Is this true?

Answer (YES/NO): NO